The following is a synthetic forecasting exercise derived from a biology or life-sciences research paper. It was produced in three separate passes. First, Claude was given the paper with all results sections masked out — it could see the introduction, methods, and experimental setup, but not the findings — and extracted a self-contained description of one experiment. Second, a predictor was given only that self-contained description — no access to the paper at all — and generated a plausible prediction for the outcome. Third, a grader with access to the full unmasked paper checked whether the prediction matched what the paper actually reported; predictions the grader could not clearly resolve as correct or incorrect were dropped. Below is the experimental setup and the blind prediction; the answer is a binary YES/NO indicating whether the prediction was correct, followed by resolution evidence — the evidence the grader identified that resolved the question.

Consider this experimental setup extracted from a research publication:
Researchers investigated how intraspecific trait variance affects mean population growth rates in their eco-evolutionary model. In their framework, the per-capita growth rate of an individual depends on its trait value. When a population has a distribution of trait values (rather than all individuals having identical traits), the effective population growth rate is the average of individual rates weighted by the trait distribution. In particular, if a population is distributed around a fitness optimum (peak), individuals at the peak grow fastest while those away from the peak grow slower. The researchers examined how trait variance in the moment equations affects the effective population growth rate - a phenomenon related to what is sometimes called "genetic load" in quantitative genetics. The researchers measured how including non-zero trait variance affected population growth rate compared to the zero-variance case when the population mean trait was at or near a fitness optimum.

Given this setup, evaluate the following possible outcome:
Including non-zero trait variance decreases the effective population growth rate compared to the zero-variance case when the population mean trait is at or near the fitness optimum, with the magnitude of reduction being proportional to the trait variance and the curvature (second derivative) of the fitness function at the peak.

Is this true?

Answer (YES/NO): YES